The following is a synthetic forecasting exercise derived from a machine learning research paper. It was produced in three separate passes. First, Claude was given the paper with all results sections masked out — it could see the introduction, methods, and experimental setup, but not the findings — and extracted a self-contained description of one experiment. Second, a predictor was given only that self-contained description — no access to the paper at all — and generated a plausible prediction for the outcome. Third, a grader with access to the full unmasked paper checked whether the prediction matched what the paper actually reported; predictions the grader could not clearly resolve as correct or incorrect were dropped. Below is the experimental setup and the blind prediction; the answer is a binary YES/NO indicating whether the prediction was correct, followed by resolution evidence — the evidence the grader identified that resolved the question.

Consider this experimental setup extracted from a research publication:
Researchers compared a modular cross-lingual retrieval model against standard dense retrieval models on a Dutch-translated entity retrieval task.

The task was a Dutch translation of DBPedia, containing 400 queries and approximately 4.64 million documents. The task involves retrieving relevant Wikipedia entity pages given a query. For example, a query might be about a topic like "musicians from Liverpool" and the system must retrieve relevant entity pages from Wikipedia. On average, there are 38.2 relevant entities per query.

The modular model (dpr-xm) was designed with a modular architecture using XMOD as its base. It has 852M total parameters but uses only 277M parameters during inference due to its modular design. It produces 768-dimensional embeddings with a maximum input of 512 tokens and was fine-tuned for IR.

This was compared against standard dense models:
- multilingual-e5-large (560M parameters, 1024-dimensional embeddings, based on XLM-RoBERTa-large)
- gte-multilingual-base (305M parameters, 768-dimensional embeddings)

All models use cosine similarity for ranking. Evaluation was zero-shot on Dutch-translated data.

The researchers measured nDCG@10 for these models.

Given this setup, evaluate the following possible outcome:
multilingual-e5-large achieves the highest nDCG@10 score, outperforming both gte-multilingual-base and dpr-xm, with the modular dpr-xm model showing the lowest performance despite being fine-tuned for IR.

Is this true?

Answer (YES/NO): YES